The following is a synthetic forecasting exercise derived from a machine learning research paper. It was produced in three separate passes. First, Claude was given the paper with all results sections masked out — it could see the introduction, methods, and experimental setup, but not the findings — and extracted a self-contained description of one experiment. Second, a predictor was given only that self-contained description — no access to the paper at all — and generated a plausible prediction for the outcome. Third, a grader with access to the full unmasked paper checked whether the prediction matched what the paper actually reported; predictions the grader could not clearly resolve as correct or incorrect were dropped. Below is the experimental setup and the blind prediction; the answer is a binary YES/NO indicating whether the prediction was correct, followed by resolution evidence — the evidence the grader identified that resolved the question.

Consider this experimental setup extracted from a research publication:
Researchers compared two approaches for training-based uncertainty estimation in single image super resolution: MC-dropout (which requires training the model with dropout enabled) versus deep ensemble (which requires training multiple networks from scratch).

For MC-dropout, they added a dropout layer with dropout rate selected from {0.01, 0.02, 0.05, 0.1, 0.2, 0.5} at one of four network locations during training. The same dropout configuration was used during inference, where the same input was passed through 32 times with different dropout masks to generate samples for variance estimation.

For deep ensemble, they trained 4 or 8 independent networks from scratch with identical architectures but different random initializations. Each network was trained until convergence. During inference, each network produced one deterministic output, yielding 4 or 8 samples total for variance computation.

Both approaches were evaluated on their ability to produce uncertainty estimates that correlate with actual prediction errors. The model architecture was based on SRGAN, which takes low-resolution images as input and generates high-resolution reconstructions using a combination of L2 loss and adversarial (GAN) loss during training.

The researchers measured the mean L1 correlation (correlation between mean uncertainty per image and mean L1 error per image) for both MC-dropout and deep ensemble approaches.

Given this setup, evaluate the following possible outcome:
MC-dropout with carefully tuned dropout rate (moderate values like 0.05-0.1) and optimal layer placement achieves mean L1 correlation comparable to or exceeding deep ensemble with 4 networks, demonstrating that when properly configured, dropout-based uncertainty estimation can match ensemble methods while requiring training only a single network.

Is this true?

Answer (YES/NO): YES